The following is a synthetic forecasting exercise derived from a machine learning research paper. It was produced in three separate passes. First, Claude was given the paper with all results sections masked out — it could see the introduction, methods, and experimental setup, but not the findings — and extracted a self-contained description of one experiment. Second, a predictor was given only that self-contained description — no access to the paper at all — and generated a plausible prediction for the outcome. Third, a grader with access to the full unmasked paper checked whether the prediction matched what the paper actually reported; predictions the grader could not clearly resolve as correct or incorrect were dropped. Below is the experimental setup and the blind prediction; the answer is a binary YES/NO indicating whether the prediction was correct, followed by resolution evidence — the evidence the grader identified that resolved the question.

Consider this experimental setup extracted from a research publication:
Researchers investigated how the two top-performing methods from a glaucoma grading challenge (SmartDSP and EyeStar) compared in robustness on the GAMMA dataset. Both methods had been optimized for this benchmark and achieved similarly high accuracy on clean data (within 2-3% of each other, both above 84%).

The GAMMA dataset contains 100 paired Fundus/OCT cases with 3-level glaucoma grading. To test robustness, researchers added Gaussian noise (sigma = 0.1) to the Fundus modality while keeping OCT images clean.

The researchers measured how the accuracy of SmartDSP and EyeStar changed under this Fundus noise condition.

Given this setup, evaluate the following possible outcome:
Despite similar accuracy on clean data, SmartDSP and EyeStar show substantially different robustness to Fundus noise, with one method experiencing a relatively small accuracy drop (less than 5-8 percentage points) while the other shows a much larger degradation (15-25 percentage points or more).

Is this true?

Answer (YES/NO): NO